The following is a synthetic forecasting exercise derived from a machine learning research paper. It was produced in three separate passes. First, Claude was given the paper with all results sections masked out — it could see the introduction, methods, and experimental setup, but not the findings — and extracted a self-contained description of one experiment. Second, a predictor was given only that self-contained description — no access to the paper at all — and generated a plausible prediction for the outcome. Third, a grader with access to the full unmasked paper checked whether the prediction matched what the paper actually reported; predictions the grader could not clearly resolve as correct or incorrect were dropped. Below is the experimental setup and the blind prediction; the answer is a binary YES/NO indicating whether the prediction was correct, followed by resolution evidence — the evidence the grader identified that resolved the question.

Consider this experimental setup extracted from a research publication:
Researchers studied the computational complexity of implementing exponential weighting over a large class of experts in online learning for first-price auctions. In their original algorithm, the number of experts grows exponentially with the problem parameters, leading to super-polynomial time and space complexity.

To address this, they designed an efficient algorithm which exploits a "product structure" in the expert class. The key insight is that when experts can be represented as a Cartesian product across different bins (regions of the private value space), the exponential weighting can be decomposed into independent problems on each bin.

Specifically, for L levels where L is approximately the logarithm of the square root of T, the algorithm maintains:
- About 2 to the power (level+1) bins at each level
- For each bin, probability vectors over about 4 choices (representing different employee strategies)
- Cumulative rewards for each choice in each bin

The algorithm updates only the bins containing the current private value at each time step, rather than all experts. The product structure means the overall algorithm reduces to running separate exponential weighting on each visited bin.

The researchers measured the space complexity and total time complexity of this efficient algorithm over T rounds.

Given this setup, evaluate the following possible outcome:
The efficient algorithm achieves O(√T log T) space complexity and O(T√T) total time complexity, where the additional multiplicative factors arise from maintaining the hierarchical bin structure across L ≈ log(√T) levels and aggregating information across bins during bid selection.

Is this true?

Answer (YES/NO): NO